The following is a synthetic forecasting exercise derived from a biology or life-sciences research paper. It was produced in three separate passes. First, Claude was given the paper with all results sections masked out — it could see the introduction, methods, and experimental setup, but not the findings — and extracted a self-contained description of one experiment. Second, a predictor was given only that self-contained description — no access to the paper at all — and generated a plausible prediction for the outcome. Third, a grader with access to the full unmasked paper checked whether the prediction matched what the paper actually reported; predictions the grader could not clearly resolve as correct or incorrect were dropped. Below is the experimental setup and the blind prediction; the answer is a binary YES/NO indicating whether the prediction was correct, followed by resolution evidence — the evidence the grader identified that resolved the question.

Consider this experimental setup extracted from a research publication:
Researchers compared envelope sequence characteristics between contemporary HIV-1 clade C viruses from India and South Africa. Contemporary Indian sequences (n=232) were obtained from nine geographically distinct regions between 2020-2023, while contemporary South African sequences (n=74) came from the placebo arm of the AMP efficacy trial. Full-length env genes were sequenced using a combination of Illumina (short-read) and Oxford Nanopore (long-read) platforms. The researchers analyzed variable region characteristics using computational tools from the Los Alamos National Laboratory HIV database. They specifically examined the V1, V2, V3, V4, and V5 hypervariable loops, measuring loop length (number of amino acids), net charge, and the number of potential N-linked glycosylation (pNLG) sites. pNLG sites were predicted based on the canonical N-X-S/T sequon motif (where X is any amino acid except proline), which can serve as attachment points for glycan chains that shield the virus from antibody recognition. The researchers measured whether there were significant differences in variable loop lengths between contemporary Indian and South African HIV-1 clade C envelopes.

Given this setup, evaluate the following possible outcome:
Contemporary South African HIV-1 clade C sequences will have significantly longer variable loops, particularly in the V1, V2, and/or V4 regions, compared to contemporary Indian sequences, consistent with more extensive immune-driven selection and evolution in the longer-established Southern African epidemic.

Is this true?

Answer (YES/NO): NO